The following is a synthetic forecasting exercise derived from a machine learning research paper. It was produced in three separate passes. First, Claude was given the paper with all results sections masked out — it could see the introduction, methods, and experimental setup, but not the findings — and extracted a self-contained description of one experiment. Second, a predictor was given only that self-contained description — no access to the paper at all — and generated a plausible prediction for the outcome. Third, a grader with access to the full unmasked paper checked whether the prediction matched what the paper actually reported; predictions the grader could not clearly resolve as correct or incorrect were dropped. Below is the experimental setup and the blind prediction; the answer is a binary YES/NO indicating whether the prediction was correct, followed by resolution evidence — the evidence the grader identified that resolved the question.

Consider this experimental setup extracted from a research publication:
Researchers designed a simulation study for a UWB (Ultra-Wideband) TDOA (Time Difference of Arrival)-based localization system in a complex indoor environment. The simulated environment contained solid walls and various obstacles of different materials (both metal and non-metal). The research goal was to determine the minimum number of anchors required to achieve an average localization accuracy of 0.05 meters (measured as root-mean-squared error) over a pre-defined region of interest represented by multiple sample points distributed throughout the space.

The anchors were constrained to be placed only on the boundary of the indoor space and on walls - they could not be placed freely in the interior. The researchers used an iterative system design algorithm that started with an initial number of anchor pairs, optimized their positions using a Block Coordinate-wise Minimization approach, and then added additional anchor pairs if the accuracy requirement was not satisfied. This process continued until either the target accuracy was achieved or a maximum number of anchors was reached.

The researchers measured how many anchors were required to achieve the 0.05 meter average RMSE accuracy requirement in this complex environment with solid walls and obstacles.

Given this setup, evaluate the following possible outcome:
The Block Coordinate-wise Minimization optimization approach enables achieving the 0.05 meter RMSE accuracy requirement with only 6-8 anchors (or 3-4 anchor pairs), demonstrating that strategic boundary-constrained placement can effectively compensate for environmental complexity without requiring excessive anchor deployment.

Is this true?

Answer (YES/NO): NO